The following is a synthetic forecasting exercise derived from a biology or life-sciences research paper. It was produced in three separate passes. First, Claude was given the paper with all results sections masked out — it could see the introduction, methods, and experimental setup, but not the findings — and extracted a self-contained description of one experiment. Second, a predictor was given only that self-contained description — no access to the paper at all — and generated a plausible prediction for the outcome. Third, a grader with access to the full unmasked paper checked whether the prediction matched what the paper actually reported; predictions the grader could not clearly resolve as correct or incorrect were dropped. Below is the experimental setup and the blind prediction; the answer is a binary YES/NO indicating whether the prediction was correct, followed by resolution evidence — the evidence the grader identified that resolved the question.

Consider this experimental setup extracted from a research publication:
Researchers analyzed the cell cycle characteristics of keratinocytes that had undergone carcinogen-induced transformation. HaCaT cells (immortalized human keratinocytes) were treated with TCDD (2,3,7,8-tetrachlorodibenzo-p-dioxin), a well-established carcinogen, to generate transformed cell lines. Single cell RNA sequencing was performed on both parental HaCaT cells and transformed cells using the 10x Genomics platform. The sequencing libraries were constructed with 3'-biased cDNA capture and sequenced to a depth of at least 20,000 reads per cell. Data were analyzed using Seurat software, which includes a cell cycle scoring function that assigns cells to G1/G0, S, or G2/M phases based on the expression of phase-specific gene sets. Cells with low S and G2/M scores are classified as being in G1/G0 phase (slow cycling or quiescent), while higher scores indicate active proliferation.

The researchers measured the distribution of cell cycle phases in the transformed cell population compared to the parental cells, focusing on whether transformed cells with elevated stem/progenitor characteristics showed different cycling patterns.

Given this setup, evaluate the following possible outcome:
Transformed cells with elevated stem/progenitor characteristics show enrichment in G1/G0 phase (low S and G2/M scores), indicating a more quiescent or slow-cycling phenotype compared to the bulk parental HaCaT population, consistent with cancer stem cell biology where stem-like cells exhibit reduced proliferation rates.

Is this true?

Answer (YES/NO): YES